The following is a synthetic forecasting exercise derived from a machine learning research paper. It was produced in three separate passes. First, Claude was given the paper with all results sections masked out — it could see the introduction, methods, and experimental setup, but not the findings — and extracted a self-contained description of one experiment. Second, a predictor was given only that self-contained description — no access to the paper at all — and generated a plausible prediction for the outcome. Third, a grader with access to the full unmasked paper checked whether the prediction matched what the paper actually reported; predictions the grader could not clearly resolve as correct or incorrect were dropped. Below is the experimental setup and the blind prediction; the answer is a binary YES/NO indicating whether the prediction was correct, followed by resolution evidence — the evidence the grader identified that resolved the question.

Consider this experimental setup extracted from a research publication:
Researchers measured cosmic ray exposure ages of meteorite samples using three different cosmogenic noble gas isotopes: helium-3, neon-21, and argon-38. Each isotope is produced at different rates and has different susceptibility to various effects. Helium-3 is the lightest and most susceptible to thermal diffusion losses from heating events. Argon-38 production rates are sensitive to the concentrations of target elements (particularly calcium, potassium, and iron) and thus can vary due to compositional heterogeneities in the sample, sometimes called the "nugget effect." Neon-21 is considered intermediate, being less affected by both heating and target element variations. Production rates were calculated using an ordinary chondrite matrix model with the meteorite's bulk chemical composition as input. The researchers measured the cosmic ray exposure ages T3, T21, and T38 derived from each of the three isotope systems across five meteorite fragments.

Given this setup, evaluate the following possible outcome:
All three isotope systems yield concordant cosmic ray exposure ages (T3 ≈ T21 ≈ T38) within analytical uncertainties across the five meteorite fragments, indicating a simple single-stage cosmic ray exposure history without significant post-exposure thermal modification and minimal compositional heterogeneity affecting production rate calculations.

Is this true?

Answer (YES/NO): NO